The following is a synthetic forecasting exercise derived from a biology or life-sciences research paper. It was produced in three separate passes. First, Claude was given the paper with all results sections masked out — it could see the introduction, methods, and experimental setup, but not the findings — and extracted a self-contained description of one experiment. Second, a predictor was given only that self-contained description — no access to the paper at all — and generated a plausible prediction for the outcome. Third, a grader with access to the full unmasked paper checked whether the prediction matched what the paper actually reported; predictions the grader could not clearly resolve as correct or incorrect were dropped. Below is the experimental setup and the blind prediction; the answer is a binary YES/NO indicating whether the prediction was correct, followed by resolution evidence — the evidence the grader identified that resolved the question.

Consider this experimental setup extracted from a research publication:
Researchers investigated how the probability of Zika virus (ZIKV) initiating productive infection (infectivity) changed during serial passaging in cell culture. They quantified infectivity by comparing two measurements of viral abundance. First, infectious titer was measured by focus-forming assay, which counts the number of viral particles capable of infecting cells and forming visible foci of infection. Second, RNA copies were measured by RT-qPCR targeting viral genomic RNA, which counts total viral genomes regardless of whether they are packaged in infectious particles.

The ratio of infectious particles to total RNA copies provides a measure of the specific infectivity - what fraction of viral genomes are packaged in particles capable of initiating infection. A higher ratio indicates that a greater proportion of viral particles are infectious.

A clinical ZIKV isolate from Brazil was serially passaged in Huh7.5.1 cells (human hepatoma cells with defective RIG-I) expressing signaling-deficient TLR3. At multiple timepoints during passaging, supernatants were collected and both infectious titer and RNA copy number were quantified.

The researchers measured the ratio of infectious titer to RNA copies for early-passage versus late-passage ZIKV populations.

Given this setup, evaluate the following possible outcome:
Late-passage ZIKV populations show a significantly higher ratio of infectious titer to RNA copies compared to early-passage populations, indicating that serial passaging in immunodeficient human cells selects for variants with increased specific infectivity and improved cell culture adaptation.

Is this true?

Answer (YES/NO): YES